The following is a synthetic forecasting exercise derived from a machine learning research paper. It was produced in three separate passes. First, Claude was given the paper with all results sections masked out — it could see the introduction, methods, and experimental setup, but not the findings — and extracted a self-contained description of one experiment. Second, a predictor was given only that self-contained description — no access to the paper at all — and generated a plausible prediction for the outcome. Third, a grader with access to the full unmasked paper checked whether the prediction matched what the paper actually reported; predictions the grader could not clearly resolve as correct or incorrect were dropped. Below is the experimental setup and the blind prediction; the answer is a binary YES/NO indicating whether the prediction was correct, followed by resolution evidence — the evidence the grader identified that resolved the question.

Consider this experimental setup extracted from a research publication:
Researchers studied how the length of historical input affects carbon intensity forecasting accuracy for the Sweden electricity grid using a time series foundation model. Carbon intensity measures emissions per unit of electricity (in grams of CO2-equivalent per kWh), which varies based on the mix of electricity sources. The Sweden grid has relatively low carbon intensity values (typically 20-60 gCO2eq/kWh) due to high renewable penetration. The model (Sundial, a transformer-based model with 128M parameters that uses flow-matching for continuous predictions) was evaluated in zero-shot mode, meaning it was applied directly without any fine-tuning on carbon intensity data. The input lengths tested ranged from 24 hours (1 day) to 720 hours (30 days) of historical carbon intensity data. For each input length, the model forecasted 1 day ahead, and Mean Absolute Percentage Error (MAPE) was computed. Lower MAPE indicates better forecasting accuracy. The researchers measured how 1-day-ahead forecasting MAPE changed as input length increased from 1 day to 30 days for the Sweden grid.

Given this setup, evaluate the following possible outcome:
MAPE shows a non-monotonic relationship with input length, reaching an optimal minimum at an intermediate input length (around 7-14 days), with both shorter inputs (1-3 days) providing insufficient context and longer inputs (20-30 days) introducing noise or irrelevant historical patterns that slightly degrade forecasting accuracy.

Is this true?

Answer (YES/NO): NO